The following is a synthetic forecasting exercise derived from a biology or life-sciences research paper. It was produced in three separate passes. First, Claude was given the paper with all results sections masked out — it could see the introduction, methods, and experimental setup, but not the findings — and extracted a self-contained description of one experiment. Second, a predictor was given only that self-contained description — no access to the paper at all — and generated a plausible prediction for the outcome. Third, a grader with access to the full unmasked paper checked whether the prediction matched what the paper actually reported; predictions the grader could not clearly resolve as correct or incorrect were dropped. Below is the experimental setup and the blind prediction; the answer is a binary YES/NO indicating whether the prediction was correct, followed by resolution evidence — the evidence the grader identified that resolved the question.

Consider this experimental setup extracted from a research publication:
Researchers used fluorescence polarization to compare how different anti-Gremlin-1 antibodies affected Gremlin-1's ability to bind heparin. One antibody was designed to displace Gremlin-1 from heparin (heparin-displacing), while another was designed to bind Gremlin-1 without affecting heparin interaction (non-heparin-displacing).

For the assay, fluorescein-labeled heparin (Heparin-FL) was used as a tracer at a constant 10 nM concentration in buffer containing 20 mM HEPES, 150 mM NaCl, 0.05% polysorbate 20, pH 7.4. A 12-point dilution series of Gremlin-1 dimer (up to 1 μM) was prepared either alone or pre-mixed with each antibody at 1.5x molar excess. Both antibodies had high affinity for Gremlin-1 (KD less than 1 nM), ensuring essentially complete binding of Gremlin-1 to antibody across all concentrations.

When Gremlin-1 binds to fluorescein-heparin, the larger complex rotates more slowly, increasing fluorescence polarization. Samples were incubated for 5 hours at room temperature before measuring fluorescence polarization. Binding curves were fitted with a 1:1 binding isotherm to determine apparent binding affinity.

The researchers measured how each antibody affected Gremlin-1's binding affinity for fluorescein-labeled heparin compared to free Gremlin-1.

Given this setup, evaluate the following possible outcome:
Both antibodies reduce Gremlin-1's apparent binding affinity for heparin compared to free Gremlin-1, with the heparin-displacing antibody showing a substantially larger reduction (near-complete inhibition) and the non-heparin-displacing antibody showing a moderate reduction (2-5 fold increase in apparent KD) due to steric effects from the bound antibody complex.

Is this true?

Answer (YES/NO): NO